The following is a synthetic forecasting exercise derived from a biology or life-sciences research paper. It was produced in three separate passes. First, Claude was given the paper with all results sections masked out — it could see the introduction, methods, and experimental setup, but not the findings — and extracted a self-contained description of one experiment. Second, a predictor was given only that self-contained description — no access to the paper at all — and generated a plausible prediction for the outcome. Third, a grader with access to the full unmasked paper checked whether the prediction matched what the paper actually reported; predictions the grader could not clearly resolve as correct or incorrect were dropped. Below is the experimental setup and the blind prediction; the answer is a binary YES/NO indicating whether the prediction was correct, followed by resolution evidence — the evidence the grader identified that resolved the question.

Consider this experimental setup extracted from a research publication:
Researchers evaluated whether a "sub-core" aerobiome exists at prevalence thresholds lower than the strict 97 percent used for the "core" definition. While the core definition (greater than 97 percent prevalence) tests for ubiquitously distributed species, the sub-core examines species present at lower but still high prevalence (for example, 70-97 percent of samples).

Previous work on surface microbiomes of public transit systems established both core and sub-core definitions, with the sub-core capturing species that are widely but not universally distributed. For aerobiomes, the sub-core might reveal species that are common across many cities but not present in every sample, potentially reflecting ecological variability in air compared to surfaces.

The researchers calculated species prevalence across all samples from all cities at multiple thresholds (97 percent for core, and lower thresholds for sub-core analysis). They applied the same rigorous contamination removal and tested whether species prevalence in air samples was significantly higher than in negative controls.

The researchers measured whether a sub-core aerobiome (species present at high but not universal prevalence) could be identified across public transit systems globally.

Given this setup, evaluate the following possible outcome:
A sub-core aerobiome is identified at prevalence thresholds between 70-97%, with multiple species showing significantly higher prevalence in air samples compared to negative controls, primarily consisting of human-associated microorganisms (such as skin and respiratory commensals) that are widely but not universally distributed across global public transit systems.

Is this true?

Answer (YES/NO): NO